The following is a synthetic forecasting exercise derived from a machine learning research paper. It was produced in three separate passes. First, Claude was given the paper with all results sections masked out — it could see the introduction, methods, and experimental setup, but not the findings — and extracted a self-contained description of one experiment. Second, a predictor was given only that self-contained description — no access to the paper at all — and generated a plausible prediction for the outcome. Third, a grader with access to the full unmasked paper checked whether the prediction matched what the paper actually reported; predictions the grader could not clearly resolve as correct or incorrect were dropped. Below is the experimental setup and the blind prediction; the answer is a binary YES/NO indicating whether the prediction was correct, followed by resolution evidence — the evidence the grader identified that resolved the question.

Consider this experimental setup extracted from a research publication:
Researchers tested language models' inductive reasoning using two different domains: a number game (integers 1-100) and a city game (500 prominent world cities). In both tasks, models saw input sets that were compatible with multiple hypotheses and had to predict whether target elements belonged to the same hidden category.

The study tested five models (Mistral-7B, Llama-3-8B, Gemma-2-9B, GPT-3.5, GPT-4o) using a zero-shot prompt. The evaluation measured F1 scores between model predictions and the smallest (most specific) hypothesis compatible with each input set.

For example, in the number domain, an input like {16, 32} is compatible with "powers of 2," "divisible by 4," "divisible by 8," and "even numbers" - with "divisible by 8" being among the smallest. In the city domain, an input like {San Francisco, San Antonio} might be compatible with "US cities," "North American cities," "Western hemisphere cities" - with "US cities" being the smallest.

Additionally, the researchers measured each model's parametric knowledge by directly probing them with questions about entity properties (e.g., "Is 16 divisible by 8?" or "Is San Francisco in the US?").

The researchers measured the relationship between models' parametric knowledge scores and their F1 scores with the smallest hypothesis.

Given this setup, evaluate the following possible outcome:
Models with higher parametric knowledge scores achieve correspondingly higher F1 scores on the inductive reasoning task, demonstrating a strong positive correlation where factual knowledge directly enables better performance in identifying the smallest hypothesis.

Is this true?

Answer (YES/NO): NO